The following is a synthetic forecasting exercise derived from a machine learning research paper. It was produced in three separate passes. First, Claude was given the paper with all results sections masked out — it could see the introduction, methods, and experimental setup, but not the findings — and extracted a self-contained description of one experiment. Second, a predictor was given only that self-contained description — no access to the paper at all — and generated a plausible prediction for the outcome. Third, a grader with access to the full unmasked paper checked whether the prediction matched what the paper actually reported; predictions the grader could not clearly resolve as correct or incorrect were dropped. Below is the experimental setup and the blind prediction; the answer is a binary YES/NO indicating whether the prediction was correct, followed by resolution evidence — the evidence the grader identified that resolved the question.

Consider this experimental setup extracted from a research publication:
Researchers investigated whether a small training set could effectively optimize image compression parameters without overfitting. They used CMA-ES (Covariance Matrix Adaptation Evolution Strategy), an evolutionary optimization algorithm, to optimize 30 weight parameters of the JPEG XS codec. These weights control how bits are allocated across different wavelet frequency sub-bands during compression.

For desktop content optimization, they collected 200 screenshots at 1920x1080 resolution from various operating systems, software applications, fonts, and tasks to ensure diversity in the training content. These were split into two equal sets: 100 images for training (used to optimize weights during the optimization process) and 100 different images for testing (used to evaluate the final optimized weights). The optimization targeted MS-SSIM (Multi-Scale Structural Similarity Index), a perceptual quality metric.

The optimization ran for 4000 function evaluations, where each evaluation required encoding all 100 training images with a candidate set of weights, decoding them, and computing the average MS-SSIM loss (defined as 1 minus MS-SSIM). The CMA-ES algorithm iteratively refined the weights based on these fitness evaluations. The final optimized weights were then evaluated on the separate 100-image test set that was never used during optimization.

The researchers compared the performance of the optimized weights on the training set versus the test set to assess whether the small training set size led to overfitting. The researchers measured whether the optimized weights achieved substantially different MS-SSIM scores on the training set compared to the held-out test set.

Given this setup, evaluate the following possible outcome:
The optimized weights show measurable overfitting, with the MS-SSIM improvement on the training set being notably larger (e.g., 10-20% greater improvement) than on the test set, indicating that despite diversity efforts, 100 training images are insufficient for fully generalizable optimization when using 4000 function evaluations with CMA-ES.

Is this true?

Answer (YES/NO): NO